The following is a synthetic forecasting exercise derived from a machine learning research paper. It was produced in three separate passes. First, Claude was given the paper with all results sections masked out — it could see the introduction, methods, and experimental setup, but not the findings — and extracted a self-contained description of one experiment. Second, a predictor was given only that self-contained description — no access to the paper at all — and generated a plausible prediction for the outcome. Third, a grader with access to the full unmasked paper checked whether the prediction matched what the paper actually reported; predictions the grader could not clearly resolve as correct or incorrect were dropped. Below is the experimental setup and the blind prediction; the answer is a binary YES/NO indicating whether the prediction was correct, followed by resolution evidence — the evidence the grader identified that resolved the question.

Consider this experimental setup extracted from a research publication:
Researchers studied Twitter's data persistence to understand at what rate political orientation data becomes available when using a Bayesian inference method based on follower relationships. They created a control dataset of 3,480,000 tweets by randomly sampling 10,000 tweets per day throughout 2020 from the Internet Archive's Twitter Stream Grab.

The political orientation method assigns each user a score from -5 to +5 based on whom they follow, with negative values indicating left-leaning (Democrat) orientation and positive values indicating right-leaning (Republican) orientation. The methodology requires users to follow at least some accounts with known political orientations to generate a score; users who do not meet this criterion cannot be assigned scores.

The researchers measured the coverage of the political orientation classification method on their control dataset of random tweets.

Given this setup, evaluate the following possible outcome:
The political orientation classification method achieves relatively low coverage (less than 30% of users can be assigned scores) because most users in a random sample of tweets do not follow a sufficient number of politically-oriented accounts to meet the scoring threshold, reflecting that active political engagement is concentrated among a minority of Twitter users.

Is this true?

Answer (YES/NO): NO